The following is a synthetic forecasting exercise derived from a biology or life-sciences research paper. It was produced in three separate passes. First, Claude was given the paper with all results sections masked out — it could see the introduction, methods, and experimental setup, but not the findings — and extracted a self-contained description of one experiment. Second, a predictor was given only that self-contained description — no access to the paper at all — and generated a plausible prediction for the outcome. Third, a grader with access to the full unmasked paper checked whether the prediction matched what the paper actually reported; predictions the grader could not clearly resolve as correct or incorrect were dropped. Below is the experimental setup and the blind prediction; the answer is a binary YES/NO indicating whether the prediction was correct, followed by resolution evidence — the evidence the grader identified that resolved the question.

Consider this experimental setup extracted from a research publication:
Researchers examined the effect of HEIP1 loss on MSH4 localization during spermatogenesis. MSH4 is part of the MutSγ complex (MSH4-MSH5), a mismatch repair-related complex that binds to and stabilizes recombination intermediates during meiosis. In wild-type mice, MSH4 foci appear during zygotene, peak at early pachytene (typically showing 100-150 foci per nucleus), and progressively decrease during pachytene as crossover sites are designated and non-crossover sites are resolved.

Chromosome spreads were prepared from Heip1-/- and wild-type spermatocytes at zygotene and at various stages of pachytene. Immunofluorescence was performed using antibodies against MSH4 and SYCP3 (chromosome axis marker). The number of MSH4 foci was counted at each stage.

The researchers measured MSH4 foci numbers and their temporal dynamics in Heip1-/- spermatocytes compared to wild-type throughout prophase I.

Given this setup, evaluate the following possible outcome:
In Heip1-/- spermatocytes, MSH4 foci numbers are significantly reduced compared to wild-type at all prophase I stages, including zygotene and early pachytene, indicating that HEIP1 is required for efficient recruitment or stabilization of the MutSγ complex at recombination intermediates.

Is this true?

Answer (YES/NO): YES